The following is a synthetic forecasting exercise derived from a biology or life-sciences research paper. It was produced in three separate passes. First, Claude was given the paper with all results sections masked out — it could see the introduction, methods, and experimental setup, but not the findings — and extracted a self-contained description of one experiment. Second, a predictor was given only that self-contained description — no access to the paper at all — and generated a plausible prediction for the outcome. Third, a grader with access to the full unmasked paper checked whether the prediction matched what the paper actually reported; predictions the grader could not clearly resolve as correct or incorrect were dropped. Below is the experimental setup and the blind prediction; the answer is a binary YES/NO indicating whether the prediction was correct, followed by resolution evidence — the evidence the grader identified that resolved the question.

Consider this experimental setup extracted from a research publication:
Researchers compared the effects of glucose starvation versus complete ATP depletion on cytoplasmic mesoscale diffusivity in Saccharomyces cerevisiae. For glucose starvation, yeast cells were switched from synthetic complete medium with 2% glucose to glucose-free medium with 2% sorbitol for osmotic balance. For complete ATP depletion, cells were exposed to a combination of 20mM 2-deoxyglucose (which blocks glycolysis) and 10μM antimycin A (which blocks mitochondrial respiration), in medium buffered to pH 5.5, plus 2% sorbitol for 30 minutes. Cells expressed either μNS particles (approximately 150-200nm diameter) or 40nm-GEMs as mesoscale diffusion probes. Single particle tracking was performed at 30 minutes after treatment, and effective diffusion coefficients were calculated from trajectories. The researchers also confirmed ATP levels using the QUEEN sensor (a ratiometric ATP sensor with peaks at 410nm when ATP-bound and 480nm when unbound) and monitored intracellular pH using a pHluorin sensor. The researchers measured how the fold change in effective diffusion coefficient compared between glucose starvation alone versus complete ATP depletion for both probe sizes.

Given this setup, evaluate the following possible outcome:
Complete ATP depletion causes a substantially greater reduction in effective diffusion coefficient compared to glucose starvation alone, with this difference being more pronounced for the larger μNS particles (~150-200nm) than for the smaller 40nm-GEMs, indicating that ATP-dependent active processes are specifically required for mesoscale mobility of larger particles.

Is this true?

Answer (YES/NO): NO